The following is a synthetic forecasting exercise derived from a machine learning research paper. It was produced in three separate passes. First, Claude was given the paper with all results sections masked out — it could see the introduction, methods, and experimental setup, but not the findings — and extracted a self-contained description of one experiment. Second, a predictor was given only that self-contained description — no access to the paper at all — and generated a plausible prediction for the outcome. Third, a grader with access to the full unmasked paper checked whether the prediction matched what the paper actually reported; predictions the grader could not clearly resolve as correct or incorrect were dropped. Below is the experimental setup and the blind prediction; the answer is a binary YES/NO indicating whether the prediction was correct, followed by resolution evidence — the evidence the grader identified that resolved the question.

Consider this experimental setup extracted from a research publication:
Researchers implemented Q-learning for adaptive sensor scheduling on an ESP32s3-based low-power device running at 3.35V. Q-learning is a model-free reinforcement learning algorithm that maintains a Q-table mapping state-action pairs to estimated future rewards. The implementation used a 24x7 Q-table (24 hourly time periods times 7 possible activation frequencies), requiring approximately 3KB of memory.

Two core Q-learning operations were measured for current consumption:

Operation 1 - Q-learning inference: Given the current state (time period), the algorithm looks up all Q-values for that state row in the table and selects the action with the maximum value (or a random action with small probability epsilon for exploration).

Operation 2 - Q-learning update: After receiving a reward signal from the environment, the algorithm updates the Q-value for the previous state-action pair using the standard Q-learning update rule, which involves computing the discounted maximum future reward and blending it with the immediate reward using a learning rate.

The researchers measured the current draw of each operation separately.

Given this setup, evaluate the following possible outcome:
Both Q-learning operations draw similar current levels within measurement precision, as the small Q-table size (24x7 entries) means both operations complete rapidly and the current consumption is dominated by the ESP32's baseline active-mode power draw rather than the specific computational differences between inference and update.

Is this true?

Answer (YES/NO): NO